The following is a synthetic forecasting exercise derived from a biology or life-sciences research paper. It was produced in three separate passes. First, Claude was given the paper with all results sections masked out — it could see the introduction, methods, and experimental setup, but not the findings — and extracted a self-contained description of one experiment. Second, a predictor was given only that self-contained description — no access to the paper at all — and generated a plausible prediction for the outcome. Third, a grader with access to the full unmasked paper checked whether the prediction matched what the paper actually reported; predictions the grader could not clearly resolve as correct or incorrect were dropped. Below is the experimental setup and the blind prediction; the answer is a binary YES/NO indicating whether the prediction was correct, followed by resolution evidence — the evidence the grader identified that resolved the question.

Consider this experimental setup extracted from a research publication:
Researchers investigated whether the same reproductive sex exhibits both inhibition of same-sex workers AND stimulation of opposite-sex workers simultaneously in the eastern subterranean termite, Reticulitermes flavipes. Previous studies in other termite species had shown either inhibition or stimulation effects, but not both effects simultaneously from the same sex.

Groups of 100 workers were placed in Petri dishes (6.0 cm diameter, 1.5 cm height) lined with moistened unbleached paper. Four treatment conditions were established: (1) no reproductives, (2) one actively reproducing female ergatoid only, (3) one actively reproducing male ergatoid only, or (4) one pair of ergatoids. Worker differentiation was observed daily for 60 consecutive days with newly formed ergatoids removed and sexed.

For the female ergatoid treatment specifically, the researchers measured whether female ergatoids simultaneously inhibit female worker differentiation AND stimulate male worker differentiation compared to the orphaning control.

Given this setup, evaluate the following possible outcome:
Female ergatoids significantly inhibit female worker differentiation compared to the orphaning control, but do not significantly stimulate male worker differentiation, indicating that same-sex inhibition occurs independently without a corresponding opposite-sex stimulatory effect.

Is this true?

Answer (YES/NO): NO